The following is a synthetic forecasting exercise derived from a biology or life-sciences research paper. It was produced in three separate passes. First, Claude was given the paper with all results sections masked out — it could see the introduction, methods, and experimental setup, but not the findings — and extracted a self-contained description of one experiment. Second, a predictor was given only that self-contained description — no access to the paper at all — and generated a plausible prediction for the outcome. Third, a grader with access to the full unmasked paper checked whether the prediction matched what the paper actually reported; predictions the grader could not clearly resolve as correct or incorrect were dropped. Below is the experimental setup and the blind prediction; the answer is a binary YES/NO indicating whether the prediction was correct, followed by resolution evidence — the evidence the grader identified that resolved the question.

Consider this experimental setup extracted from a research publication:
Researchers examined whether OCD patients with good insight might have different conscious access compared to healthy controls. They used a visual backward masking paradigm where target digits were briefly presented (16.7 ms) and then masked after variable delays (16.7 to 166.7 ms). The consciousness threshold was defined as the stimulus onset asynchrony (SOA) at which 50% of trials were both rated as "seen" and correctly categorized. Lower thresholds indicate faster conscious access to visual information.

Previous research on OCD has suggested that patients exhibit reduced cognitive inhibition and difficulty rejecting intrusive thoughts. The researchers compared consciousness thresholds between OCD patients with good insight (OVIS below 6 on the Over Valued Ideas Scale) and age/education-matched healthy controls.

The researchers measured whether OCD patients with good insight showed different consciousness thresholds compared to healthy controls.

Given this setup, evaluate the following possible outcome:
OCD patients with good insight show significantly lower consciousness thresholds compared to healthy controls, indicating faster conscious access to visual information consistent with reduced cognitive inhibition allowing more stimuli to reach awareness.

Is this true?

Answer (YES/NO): YES